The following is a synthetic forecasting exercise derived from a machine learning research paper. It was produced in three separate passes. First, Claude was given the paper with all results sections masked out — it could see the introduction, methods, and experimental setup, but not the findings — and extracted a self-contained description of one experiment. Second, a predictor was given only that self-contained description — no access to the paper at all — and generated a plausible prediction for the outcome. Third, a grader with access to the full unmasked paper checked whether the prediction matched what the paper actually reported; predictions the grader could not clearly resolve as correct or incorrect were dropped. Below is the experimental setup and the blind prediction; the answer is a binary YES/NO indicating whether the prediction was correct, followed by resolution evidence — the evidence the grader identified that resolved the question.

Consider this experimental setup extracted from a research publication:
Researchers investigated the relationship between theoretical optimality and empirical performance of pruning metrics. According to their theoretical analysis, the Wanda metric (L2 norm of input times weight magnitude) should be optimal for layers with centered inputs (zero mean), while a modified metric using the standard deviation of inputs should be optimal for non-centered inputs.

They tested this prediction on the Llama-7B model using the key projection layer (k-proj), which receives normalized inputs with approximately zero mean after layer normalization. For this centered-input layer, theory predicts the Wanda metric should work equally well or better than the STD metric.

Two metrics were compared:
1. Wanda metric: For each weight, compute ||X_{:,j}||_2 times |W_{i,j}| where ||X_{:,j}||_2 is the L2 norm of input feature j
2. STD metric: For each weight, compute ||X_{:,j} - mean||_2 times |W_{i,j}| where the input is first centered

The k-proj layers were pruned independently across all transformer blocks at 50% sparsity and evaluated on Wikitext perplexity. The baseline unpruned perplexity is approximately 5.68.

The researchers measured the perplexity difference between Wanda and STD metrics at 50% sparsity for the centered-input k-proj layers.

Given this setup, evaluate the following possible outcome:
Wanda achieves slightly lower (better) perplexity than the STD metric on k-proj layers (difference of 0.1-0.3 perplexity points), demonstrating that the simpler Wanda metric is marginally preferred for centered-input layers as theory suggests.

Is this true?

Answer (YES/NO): NO